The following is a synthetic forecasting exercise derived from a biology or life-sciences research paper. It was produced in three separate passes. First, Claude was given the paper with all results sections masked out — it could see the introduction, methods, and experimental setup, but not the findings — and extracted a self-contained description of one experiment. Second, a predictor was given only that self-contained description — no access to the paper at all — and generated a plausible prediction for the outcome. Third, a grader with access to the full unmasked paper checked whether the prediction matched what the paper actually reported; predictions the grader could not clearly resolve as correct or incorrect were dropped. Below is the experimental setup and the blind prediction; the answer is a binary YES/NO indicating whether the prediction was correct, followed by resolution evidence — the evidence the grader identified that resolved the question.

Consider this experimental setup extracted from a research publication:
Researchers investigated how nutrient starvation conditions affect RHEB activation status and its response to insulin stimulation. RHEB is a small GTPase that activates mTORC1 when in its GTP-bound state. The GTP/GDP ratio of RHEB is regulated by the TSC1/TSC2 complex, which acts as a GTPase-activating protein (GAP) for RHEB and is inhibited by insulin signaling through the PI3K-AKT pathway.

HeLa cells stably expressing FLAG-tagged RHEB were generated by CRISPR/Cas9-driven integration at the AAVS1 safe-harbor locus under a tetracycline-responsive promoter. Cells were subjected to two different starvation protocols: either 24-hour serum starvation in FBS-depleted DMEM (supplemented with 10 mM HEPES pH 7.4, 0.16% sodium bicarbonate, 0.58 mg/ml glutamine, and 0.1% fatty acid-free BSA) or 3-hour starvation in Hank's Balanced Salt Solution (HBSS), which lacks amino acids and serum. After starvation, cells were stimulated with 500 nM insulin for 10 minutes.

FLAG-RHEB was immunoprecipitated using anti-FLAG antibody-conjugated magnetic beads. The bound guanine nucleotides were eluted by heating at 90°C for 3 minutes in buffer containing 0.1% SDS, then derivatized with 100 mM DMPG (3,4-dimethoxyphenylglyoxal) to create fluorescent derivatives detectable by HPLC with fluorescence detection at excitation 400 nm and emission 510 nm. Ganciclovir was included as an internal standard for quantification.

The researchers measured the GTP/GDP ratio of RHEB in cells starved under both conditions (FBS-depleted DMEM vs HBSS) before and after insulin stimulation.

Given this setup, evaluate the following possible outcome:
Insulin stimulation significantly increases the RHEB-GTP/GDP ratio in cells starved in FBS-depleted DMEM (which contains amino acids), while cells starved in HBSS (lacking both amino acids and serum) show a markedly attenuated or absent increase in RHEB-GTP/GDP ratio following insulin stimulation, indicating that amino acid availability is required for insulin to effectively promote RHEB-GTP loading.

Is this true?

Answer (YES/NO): NO